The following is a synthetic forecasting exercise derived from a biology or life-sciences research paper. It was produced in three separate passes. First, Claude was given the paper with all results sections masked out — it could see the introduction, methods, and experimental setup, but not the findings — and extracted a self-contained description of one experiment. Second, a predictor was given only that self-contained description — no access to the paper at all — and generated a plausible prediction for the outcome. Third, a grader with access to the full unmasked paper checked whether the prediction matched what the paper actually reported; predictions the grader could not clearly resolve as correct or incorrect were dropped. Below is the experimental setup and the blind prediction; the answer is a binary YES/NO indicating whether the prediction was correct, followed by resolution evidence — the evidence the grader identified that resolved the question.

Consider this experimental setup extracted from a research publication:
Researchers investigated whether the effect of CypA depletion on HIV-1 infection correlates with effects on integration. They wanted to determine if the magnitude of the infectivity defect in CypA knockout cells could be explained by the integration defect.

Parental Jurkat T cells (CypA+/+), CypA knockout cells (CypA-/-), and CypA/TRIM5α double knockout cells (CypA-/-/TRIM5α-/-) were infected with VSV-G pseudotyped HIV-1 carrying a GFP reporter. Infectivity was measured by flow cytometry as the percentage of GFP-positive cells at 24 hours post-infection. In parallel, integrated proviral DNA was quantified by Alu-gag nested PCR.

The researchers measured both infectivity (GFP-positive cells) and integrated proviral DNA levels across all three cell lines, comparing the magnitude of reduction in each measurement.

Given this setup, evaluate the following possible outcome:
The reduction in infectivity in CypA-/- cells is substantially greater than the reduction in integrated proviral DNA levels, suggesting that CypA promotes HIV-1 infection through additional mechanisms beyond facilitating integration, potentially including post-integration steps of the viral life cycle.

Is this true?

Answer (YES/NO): NO